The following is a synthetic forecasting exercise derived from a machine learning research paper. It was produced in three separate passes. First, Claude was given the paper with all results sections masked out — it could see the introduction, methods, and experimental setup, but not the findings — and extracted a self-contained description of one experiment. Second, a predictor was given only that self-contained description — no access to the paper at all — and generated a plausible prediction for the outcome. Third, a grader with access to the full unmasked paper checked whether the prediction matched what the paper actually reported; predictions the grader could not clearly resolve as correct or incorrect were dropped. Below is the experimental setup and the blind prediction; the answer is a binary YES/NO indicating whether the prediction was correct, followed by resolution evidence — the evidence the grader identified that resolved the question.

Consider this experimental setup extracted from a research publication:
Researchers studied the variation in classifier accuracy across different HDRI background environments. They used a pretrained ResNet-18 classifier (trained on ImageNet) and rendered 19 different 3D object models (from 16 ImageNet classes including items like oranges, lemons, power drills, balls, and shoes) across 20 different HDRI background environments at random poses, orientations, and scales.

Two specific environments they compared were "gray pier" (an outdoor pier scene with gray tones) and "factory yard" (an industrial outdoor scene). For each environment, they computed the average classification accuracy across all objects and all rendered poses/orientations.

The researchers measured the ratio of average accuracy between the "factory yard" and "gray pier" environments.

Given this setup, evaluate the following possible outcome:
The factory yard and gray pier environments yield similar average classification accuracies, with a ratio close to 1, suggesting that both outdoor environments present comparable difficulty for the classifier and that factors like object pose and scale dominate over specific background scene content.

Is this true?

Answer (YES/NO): NO